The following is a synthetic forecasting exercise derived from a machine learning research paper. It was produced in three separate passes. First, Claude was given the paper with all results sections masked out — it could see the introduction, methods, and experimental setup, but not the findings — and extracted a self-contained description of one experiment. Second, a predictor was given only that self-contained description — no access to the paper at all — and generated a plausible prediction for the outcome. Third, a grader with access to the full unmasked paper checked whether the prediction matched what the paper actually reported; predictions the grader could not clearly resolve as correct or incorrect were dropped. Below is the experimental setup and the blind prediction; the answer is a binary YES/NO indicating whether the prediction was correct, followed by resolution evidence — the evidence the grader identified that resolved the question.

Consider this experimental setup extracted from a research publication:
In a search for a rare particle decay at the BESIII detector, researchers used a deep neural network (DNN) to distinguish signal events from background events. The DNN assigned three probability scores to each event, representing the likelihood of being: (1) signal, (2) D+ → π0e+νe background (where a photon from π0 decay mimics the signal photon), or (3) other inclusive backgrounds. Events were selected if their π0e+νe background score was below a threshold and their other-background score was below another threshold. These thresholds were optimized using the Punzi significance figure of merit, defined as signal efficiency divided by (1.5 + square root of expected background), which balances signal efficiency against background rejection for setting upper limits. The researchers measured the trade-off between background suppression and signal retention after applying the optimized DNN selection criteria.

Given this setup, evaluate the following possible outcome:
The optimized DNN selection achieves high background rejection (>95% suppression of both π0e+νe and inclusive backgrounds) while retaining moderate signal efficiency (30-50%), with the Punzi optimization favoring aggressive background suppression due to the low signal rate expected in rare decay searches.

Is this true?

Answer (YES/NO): YES